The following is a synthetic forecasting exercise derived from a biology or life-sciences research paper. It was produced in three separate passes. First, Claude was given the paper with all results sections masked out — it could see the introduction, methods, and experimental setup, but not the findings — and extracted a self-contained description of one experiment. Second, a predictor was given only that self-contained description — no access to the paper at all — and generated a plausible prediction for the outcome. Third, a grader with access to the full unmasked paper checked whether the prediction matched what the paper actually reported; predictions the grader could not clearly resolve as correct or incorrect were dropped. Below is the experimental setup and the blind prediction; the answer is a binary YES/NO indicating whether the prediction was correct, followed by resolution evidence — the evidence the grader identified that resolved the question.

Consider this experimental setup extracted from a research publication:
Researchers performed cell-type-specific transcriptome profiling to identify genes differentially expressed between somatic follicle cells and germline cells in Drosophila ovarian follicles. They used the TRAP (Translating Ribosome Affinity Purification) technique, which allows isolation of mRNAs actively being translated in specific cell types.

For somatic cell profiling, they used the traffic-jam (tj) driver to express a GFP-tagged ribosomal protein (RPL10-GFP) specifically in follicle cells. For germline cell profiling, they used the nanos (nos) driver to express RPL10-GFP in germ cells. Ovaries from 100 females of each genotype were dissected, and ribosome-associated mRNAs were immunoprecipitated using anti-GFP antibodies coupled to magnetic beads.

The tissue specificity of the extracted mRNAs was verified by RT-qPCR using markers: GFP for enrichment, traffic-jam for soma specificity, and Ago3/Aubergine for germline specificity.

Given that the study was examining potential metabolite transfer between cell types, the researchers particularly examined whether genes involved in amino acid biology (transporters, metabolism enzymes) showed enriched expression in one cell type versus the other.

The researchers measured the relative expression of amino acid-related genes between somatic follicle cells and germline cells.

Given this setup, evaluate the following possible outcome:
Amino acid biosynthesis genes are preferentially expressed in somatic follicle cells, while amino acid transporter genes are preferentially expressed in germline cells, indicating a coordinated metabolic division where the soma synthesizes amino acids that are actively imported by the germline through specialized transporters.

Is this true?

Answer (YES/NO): NO